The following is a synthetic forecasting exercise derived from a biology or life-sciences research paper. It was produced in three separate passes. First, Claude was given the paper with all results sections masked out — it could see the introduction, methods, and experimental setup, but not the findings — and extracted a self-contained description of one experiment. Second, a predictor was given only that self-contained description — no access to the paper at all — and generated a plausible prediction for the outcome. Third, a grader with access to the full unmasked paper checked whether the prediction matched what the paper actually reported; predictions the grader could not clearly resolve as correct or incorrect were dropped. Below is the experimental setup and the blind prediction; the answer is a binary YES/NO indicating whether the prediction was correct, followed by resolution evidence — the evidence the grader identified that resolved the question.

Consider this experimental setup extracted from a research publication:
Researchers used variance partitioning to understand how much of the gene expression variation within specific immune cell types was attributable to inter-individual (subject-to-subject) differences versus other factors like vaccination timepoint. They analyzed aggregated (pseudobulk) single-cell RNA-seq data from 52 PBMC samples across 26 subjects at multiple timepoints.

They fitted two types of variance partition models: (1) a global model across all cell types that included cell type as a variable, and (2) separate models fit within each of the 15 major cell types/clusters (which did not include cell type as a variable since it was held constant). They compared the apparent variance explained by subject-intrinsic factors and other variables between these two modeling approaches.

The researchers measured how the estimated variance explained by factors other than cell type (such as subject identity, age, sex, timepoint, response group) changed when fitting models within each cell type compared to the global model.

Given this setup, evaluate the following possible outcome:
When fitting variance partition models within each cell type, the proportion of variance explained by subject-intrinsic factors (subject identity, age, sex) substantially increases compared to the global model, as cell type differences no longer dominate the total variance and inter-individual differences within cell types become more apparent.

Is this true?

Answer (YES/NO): YES